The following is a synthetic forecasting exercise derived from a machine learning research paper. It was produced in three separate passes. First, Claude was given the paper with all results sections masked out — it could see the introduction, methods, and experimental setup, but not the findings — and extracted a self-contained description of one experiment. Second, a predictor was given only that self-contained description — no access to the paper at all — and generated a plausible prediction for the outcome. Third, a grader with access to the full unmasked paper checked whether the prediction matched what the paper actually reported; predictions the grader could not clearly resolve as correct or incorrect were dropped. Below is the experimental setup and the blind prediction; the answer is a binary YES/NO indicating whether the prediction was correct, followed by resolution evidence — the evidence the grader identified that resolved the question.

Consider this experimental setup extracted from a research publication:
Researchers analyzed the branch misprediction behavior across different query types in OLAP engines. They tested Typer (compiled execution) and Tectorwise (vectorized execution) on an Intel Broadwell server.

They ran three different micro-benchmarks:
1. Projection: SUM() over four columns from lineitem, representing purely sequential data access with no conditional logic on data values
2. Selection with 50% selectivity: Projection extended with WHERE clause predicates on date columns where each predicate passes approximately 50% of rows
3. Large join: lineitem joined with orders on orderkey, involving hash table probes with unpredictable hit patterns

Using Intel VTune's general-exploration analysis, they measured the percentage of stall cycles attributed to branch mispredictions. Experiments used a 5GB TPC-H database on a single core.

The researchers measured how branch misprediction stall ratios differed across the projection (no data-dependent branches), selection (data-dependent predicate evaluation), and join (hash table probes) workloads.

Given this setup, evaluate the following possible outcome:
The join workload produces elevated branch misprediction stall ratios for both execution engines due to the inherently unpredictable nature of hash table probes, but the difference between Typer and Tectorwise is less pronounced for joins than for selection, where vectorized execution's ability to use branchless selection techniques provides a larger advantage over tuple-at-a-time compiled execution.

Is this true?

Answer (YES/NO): NO